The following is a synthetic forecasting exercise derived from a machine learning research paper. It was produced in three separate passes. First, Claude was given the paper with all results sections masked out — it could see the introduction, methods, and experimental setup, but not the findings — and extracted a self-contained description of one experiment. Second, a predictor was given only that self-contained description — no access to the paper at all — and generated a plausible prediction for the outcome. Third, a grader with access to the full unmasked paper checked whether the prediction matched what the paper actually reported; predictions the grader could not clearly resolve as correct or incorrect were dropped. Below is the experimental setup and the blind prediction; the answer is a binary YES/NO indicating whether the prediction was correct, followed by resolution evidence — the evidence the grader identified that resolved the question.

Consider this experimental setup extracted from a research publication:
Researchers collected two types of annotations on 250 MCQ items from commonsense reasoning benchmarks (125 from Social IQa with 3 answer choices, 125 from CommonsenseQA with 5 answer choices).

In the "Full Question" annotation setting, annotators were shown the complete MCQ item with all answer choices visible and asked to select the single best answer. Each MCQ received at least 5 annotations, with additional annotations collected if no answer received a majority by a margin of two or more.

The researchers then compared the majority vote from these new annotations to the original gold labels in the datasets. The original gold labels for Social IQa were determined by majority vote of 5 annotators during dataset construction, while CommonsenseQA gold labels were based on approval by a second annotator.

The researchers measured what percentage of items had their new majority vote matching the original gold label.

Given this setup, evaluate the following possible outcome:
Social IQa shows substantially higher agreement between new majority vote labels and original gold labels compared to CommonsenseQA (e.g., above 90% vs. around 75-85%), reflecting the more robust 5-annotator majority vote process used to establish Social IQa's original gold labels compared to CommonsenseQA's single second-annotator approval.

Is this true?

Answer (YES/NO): NO